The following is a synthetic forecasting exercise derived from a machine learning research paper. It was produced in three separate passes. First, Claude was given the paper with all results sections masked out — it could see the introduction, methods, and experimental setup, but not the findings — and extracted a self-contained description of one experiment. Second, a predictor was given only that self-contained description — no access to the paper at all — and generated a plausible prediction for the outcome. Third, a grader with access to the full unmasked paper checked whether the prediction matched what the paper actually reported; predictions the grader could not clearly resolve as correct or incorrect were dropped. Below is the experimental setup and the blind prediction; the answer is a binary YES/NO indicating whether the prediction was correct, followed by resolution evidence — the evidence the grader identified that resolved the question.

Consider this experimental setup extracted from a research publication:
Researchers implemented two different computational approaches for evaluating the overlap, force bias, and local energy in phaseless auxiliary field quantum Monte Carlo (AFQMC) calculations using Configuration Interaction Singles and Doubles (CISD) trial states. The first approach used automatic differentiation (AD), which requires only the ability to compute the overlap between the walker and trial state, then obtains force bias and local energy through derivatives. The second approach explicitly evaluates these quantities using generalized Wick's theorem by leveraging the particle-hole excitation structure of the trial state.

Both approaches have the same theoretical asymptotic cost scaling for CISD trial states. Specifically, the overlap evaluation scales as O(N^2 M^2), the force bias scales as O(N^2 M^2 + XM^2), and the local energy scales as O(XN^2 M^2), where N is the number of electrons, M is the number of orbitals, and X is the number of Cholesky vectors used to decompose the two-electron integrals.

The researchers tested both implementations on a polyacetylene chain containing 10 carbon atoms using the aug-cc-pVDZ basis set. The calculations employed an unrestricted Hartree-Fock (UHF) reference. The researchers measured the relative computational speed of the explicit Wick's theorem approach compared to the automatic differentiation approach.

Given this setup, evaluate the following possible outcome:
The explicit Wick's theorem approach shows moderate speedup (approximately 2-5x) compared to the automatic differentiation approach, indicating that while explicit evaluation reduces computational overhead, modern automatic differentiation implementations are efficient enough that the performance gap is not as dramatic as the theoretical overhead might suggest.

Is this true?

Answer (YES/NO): YES